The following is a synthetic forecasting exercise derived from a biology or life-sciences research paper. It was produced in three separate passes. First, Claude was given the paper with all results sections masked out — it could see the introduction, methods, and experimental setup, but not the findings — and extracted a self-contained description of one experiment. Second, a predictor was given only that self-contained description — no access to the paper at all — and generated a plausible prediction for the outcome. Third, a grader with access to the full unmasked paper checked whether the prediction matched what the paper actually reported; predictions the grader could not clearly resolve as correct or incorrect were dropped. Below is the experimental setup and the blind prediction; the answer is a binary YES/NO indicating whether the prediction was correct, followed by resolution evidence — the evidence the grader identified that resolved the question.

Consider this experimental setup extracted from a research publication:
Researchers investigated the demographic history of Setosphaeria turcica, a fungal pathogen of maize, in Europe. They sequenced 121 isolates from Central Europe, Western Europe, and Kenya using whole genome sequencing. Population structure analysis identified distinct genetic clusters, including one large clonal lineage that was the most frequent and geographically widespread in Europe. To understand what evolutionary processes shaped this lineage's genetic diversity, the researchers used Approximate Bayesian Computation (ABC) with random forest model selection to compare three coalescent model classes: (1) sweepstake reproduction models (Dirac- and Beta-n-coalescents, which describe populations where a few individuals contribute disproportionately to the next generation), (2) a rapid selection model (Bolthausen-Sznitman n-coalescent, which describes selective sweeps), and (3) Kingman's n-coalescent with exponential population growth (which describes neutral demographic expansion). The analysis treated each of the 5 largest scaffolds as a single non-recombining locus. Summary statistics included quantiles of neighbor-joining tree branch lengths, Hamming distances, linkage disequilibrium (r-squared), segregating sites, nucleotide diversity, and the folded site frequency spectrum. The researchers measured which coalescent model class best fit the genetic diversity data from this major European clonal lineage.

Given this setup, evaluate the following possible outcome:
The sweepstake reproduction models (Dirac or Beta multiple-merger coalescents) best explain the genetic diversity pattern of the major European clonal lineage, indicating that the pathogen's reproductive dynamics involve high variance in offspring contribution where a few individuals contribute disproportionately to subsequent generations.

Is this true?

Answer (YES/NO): NO